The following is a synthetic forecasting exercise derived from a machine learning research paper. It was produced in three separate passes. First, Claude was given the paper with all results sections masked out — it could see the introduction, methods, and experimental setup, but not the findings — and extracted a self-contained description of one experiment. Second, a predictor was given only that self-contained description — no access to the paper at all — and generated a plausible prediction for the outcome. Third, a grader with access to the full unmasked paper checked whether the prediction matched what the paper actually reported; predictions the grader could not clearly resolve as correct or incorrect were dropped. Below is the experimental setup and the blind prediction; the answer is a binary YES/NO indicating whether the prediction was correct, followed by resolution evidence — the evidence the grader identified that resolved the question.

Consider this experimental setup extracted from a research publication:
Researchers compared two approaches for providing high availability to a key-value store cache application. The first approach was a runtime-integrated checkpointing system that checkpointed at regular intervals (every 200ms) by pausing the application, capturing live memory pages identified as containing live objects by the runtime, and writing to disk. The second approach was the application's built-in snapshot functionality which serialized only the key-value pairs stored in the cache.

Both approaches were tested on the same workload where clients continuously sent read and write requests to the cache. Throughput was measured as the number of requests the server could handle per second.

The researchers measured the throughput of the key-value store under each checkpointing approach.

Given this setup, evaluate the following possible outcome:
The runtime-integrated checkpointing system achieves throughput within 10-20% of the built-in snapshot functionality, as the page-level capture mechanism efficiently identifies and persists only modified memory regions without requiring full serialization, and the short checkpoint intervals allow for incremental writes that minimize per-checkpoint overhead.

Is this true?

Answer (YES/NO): NO